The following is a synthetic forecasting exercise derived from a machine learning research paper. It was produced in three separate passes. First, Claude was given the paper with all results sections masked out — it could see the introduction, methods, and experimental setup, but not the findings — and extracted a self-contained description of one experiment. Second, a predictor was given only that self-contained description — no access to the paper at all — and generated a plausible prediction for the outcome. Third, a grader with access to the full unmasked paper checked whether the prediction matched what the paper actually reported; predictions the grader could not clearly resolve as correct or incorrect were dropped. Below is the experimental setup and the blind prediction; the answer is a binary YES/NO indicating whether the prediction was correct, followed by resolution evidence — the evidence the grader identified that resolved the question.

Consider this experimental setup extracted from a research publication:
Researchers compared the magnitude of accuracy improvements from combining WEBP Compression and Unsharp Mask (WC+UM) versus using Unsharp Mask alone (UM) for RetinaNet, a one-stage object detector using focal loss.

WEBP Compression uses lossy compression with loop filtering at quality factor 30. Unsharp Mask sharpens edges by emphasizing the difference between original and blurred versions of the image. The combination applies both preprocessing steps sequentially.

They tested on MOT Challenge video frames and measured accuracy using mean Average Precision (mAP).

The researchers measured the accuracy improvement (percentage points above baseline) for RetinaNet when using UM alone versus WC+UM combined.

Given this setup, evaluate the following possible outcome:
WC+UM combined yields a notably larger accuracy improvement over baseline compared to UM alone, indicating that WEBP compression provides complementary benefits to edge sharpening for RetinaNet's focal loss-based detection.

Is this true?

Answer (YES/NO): NO